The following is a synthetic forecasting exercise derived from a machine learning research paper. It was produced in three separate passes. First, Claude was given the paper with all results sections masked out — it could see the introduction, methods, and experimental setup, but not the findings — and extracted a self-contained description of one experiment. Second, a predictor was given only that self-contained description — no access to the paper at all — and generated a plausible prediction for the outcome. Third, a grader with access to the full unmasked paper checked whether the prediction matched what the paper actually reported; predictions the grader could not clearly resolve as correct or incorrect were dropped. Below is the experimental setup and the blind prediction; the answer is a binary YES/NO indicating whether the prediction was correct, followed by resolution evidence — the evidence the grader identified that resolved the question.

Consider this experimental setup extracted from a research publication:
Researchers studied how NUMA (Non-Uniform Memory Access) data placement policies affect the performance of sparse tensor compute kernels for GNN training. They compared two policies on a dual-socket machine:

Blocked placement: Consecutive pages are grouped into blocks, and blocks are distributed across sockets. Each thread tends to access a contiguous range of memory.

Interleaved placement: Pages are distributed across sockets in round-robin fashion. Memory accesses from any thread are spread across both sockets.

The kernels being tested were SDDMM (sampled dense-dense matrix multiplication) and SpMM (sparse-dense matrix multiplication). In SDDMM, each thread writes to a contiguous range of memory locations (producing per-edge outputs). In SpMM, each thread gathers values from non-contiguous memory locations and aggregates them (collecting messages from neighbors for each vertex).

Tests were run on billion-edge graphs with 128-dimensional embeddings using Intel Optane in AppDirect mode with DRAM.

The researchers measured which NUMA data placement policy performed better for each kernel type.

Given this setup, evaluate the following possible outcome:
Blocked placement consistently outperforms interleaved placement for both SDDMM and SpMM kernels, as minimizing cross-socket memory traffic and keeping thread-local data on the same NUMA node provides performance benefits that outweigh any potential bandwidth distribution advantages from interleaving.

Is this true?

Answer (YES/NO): NO